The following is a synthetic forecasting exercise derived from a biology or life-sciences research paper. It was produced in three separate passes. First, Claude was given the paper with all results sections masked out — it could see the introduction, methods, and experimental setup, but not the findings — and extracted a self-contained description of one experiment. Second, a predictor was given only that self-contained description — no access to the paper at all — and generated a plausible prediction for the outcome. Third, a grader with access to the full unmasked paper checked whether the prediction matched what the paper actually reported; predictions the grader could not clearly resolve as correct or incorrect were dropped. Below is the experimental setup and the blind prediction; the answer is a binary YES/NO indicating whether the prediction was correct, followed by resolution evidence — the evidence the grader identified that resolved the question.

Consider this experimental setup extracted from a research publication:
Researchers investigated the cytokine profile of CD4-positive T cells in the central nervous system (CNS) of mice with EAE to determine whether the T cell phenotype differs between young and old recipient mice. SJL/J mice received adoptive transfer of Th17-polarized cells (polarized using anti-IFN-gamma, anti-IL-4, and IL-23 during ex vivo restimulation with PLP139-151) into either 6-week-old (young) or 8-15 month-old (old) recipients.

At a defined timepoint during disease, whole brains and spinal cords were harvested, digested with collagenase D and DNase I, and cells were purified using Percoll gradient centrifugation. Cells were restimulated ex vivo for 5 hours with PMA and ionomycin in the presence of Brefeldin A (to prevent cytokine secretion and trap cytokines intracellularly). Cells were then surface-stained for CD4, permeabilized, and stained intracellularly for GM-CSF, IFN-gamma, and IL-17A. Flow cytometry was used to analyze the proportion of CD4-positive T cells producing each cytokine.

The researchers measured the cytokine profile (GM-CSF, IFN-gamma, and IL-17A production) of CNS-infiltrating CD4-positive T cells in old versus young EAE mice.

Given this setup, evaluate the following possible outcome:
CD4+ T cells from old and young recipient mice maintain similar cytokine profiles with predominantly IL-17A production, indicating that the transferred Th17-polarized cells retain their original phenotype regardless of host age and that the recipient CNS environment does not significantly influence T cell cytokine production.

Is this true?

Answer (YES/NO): YES